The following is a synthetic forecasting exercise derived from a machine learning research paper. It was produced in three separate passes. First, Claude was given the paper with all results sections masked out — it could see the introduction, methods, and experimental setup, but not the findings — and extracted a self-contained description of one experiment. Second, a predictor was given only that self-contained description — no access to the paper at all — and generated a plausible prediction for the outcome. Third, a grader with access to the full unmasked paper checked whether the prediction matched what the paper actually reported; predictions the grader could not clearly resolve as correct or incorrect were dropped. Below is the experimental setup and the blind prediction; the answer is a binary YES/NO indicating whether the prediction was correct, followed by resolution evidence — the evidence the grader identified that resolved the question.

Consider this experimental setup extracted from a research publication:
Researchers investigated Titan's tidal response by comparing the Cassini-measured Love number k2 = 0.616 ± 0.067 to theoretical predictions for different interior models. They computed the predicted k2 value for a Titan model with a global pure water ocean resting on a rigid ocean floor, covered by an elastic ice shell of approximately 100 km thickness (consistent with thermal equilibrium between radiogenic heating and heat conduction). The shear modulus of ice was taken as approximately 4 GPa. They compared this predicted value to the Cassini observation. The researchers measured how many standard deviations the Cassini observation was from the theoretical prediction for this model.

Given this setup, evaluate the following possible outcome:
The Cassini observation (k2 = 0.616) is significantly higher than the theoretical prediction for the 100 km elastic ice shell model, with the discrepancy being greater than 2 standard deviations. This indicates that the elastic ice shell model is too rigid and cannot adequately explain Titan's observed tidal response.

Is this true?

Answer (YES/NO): YES